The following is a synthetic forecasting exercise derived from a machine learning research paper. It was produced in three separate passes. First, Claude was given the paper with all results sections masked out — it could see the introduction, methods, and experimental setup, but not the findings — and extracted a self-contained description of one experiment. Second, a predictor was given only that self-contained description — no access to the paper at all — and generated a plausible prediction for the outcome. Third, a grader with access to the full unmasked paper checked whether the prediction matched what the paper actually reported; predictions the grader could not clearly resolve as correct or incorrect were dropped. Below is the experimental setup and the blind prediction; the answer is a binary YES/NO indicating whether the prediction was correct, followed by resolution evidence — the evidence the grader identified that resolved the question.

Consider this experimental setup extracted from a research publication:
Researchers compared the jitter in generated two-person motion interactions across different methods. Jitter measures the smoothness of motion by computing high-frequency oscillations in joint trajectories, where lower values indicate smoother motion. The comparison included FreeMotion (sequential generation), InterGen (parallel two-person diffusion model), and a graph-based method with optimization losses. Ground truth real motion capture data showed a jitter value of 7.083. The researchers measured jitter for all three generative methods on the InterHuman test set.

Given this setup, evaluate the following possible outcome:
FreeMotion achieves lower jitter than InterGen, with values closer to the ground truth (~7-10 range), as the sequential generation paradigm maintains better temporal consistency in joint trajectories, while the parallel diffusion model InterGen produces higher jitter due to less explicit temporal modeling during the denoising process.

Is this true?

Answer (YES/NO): NO